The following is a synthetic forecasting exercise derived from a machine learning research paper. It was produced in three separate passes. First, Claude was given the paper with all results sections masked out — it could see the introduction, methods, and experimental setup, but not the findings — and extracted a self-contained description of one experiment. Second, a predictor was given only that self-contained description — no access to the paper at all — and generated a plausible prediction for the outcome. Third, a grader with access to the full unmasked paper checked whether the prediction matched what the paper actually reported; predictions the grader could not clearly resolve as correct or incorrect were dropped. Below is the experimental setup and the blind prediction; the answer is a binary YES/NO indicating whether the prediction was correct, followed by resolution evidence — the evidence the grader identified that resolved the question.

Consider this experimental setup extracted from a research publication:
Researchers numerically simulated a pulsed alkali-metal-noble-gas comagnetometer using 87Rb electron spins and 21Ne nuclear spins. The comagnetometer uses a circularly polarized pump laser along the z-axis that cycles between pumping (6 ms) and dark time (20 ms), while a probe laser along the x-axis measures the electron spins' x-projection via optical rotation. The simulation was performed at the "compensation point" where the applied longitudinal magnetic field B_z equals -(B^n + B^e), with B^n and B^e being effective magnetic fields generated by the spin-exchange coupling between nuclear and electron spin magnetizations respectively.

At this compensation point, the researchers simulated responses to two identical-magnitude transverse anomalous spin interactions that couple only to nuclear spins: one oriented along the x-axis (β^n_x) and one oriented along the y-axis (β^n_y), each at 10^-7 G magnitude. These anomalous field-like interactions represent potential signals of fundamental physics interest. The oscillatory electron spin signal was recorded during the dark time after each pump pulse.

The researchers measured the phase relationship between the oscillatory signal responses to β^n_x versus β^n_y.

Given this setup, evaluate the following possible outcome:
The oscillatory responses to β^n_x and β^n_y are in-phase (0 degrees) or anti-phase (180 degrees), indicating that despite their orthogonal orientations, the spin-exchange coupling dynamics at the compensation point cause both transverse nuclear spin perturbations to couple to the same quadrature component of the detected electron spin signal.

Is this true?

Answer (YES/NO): NO